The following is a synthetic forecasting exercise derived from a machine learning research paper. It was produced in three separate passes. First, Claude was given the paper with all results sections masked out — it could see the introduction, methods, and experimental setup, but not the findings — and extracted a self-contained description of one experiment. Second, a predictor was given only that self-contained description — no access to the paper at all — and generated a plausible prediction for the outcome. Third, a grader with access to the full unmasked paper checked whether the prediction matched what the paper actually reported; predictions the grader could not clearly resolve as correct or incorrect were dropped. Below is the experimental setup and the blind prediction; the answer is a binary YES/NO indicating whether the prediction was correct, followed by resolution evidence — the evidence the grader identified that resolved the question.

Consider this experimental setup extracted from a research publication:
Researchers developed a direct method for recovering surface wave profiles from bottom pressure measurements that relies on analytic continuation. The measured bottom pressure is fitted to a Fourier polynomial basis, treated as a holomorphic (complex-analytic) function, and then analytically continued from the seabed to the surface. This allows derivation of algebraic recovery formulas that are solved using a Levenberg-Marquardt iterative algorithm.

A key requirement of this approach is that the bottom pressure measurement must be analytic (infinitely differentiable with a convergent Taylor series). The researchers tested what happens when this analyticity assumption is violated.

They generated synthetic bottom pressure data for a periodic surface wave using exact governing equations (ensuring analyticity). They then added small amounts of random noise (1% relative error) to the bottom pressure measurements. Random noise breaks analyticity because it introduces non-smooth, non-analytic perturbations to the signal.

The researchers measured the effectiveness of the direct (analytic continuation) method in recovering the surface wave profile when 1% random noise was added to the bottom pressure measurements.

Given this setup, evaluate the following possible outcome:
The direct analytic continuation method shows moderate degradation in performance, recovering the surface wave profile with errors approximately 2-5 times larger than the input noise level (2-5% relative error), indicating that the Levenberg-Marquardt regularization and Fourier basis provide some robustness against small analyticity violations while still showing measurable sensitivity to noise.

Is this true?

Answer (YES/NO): NO